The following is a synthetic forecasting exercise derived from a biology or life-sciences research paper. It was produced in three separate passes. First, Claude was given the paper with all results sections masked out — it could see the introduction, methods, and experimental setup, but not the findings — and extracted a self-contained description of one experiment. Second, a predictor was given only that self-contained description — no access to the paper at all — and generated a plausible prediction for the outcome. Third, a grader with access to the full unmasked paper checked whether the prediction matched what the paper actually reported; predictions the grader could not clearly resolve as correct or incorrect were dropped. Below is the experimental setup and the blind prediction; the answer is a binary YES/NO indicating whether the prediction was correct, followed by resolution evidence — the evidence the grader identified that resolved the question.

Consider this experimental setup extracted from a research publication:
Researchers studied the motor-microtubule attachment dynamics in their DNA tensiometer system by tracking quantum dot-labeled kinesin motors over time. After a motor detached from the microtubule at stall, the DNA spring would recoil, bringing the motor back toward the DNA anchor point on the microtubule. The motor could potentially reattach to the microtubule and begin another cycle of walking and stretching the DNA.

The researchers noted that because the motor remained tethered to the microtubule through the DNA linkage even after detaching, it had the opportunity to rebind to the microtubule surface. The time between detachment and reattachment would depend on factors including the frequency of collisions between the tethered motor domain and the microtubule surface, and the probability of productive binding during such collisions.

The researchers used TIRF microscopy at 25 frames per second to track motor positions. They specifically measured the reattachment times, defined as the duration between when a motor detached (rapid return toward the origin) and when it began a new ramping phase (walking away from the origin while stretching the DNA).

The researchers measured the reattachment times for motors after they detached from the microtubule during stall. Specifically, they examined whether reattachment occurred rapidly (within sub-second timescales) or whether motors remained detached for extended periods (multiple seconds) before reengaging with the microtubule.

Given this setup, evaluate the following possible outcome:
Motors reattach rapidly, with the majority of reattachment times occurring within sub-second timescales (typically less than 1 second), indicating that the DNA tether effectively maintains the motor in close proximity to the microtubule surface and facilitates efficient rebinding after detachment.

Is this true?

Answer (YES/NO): NO